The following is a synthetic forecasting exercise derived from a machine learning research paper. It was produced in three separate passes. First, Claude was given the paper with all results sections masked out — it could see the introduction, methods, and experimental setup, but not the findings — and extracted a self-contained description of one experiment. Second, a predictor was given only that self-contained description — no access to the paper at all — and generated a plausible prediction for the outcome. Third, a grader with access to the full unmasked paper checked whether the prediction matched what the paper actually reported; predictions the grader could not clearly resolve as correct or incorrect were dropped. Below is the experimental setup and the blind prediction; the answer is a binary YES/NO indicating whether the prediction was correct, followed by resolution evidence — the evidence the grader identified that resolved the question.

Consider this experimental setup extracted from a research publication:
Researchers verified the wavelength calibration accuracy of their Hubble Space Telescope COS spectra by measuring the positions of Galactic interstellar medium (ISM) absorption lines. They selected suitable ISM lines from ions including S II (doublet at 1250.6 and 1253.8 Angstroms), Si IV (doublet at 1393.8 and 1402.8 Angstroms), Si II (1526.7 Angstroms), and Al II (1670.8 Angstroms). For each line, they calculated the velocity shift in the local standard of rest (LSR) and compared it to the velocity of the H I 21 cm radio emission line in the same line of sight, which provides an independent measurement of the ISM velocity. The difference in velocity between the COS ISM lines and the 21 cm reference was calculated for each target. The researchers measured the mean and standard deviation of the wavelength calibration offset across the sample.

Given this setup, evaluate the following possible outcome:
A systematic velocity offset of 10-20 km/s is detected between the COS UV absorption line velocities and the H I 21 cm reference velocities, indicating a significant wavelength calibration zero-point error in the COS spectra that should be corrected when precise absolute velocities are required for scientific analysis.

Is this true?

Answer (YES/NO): NO